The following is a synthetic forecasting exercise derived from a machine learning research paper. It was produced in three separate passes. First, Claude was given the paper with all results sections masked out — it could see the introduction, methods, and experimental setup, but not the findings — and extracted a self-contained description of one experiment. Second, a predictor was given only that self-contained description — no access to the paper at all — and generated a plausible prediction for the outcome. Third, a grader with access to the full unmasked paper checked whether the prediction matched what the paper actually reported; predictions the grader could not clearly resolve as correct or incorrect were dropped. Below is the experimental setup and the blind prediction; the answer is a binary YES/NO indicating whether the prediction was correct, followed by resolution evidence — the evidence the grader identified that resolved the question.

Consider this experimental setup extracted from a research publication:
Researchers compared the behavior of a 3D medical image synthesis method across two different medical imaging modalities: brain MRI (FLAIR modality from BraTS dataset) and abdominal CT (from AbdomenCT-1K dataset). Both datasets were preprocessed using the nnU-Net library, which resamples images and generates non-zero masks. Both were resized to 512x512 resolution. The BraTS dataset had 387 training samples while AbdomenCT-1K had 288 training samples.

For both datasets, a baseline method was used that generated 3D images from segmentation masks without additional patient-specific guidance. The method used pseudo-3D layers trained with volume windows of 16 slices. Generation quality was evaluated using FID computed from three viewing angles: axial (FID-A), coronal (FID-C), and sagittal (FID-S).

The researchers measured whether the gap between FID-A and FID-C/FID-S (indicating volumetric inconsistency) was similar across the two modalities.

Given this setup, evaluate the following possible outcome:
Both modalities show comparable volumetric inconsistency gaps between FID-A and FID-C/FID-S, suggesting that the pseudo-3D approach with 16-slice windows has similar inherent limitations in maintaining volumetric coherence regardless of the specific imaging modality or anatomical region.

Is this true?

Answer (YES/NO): NO